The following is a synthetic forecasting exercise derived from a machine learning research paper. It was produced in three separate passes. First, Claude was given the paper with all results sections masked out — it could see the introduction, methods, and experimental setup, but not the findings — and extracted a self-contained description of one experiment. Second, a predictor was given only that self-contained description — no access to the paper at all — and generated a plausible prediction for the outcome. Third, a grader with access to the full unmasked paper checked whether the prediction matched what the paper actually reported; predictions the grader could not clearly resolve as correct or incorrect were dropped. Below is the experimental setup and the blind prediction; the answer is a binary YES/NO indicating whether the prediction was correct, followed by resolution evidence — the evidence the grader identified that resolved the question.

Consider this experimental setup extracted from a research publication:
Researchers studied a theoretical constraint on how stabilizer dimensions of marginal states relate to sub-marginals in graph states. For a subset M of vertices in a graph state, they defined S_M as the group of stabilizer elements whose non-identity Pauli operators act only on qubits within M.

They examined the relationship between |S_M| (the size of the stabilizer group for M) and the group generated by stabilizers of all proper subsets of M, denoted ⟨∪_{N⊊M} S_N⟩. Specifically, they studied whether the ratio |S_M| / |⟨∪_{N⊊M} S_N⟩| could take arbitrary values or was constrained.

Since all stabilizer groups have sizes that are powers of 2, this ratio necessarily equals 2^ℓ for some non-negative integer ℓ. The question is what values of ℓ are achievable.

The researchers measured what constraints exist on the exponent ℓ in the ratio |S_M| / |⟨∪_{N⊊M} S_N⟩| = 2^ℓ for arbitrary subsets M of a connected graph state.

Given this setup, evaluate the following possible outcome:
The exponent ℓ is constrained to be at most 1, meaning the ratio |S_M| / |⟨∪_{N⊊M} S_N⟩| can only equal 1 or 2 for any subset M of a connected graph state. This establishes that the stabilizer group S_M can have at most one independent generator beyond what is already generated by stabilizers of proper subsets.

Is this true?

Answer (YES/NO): NO